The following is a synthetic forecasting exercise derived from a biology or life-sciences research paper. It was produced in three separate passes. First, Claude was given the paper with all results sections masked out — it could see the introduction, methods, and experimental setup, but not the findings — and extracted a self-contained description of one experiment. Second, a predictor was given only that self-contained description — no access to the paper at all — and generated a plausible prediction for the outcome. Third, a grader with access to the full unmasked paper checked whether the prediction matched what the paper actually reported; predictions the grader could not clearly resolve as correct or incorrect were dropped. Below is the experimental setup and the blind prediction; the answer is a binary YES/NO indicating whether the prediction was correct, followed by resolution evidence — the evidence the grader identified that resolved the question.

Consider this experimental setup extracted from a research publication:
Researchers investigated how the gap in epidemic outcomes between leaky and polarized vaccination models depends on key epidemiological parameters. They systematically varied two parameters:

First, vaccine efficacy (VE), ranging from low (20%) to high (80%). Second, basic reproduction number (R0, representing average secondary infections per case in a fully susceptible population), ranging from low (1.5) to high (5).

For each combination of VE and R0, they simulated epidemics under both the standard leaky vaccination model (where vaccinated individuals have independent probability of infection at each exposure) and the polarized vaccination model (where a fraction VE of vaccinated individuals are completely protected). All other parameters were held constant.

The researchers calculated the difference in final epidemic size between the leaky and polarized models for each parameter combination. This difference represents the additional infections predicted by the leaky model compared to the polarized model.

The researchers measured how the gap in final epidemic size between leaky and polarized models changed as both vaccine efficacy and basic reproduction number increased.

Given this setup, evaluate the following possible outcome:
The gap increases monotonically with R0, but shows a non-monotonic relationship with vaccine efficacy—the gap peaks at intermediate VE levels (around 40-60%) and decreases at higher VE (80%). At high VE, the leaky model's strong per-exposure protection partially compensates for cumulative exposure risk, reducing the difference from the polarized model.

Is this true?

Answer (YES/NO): YES